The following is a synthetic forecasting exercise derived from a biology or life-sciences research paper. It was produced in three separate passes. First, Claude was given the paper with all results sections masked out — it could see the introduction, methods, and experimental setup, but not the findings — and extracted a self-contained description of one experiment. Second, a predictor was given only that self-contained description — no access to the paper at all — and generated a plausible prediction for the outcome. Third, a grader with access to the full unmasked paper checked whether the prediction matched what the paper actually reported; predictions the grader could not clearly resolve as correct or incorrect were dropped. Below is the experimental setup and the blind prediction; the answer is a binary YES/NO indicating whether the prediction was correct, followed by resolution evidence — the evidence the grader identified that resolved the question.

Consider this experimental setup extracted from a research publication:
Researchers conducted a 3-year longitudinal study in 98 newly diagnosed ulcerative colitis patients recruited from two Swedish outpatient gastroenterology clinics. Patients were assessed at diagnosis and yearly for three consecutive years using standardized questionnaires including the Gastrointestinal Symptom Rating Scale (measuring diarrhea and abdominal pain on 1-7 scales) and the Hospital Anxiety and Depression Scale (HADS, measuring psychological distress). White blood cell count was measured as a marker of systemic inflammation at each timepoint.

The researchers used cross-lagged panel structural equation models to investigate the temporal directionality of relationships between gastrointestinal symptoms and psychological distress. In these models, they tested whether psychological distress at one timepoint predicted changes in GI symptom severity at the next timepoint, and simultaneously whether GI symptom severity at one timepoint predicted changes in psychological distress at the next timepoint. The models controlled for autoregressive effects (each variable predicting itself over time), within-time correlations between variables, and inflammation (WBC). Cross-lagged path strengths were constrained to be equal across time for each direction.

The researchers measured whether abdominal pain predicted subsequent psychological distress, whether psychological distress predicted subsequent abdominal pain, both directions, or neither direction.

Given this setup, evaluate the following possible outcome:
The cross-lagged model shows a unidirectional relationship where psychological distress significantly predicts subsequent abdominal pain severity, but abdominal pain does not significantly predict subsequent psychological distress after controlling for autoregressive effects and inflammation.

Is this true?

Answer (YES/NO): NO